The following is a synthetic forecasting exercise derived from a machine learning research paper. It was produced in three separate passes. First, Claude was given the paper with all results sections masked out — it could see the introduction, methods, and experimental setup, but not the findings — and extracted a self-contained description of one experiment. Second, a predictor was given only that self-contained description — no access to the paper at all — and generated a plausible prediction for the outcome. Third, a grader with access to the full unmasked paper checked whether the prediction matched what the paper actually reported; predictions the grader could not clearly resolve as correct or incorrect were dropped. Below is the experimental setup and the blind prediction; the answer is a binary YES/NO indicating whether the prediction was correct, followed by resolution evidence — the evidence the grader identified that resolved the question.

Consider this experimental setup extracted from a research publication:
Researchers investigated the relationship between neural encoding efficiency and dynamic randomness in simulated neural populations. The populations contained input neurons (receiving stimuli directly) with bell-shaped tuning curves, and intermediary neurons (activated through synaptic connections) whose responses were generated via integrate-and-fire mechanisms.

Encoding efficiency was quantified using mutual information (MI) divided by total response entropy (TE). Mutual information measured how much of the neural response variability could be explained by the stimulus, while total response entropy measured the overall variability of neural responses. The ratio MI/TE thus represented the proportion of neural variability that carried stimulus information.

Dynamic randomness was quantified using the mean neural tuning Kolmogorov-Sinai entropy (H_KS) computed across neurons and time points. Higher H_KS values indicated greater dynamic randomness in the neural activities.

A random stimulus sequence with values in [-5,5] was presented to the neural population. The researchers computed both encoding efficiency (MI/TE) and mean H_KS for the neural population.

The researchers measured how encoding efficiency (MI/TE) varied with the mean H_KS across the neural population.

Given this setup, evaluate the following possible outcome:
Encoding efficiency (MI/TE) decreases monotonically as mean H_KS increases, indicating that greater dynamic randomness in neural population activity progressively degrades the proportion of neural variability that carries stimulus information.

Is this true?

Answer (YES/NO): NO